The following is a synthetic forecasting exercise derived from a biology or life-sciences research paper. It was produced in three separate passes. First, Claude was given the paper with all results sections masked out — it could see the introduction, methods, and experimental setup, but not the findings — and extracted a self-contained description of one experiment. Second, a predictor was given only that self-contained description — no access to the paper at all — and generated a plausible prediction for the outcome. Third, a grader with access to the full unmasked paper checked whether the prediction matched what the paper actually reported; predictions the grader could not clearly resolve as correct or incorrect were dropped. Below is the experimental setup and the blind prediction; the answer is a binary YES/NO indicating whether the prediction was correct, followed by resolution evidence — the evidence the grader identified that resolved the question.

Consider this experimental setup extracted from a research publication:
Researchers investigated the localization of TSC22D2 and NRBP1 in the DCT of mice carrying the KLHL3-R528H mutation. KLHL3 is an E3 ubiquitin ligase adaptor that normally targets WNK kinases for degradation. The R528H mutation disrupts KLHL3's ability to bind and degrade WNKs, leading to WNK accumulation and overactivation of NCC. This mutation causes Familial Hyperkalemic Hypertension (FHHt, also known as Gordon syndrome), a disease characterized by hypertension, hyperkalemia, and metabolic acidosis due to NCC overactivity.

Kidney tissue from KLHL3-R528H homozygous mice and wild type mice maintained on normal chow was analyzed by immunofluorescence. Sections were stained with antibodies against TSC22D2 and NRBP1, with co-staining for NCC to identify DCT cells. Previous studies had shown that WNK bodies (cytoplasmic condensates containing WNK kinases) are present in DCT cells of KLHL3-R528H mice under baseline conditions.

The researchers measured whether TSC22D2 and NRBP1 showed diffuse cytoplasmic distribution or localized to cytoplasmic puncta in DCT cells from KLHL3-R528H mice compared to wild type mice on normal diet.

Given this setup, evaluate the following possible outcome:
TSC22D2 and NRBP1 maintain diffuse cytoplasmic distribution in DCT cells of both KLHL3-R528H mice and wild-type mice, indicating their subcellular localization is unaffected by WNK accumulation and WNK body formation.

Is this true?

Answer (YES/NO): NO